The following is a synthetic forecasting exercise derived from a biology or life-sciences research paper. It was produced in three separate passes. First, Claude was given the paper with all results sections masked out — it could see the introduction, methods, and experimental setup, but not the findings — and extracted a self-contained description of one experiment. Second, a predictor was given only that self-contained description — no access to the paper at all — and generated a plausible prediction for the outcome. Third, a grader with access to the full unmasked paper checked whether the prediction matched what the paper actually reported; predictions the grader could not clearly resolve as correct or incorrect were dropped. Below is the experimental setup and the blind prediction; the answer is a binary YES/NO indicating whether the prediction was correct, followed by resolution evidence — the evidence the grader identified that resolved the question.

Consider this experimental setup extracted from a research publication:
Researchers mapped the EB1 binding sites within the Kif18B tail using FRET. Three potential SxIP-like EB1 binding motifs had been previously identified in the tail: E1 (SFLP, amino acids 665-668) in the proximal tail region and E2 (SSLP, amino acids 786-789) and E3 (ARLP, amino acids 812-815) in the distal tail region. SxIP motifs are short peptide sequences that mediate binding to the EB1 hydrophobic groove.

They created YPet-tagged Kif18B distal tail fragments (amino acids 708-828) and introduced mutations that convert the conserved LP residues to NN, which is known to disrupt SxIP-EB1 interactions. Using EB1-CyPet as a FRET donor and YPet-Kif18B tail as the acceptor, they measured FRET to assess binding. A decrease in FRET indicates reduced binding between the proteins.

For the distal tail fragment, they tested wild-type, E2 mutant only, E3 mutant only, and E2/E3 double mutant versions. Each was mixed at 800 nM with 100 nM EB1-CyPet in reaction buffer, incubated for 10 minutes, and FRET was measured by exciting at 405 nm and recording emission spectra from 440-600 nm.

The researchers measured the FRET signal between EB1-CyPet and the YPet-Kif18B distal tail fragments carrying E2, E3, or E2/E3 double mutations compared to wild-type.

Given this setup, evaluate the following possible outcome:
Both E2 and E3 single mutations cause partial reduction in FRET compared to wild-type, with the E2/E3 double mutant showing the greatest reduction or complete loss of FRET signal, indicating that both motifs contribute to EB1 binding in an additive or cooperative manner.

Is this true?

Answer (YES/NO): NO